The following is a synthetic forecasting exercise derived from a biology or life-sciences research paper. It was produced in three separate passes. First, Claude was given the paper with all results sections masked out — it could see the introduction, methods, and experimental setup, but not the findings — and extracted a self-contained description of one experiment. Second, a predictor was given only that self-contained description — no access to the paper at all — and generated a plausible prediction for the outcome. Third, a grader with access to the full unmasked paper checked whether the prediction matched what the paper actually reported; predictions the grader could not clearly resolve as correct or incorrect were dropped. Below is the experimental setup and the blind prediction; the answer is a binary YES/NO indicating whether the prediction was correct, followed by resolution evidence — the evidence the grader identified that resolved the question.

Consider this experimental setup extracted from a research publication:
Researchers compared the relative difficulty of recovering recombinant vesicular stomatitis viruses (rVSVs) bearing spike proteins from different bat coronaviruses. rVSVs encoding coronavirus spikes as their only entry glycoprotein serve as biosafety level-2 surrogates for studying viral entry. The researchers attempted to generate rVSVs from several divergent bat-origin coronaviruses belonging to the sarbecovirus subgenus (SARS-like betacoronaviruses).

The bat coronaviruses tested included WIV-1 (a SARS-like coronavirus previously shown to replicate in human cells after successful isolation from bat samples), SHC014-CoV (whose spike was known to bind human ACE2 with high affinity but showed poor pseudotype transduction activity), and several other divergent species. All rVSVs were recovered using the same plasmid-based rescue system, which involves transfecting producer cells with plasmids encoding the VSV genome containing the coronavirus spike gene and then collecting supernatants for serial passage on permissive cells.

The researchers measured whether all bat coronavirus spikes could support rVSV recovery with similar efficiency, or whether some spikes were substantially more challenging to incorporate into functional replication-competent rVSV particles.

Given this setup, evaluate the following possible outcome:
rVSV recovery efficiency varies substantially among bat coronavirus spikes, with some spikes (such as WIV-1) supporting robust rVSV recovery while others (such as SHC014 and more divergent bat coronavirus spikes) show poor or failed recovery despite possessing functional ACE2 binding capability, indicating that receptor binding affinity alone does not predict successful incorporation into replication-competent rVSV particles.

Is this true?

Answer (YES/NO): YES